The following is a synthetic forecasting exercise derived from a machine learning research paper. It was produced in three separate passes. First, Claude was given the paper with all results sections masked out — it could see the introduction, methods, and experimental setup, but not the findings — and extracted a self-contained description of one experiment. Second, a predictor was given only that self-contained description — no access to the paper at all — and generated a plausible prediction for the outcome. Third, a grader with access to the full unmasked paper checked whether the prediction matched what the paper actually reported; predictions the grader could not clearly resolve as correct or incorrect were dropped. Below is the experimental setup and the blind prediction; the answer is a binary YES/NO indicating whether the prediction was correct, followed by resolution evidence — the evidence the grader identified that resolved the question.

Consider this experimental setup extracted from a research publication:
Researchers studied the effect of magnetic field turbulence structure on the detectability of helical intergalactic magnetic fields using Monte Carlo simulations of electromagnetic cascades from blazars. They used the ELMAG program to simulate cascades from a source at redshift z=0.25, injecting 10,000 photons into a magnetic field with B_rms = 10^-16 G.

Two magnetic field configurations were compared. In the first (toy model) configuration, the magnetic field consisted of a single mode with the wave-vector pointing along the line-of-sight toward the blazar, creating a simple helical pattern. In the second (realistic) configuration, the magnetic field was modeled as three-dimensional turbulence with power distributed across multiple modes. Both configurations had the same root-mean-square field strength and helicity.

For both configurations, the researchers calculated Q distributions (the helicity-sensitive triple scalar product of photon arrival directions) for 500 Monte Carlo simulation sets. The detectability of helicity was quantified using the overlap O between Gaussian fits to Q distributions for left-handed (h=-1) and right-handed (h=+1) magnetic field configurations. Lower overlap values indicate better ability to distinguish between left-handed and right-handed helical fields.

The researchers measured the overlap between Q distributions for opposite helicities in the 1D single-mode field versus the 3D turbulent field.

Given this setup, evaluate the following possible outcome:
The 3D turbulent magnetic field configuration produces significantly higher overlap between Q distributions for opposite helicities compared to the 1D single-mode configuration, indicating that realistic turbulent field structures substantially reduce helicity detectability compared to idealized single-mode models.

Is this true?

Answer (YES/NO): NO